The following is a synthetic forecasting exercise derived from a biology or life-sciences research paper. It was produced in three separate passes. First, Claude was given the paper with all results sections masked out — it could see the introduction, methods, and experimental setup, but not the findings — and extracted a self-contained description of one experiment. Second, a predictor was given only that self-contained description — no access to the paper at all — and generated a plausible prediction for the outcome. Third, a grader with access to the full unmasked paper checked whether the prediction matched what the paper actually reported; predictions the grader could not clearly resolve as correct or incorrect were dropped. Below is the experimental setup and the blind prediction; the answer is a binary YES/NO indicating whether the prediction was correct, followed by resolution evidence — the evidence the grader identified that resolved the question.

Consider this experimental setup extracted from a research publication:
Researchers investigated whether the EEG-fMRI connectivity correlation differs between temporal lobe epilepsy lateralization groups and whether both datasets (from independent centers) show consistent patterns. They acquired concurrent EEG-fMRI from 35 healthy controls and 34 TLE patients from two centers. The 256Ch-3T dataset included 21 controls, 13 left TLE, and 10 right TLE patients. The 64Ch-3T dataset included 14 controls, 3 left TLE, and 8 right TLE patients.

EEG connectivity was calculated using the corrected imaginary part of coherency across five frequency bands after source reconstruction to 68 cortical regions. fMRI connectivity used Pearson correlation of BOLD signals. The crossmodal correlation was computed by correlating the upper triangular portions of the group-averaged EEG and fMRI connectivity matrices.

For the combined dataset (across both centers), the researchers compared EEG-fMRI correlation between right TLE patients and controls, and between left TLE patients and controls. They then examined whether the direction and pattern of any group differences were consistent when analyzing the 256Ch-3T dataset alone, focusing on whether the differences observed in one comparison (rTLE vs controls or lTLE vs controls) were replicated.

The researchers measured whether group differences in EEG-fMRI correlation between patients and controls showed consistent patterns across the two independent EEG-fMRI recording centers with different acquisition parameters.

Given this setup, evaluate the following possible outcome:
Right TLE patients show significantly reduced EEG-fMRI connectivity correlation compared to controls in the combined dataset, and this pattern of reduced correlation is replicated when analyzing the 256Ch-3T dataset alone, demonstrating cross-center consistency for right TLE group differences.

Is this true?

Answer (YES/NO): NO